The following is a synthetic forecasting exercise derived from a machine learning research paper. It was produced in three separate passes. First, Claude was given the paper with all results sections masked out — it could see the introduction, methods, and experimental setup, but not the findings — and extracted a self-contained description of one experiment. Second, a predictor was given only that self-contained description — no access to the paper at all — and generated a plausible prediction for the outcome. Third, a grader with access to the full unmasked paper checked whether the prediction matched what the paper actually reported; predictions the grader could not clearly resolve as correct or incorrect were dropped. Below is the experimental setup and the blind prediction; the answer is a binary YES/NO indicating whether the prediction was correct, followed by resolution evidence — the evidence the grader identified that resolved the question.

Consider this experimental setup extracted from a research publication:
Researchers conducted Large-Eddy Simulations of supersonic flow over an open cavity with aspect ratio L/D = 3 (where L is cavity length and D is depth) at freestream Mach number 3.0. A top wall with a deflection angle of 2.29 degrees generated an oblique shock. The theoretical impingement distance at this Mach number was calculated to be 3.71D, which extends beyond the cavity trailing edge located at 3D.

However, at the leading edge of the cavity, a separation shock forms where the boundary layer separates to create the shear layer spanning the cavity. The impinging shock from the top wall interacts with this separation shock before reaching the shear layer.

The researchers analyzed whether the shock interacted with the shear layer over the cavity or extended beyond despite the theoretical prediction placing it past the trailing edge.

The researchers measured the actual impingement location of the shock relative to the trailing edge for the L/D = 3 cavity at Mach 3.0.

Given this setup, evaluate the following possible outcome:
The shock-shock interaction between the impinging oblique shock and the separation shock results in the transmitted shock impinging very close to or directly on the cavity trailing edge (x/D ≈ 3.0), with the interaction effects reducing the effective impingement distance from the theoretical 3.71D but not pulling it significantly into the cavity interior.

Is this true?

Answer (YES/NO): NO